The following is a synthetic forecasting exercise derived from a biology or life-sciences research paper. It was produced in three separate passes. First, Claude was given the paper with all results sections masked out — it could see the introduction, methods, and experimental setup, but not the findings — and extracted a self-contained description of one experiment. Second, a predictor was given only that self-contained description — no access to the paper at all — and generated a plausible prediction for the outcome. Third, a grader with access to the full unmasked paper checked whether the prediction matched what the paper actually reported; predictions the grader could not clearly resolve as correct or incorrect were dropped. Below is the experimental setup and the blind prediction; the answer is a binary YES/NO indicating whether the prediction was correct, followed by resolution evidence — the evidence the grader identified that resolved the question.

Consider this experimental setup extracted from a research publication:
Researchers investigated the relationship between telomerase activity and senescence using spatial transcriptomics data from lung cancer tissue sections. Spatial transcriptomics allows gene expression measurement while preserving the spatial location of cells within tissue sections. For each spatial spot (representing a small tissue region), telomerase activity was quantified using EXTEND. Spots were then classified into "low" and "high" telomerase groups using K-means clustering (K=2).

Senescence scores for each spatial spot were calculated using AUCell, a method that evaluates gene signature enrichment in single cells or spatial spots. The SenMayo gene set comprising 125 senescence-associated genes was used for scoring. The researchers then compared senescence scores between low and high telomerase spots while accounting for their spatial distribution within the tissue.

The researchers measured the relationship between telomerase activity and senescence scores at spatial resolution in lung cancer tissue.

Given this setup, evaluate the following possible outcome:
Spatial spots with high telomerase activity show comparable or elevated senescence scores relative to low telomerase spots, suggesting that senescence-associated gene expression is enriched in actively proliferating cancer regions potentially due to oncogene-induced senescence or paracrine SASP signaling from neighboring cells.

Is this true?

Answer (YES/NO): NO